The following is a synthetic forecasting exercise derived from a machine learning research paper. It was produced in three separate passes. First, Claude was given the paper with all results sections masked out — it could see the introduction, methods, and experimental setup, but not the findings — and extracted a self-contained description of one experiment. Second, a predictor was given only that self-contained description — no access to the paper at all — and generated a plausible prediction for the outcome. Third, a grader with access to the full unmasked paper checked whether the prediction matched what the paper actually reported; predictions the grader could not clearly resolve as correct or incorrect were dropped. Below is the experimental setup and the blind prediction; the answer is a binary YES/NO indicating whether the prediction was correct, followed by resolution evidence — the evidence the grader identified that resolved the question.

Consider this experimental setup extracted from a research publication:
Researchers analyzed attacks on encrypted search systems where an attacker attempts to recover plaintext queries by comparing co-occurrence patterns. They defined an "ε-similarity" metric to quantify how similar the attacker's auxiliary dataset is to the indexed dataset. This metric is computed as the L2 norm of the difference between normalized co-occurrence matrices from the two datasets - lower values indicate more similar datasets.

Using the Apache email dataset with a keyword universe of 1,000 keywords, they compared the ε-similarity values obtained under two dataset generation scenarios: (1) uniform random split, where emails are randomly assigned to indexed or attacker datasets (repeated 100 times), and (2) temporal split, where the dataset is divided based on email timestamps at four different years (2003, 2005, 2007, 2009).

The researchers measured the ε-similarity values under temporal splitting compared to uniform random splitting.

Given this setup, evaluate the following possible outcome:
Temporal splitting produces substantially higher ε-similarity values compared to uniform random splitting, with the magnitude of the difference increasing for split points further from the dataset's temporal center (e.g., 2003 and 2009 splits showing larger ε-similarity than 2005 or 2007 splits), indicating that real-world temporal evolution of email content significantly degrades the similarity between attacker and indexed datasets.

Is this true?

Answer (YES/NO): YES